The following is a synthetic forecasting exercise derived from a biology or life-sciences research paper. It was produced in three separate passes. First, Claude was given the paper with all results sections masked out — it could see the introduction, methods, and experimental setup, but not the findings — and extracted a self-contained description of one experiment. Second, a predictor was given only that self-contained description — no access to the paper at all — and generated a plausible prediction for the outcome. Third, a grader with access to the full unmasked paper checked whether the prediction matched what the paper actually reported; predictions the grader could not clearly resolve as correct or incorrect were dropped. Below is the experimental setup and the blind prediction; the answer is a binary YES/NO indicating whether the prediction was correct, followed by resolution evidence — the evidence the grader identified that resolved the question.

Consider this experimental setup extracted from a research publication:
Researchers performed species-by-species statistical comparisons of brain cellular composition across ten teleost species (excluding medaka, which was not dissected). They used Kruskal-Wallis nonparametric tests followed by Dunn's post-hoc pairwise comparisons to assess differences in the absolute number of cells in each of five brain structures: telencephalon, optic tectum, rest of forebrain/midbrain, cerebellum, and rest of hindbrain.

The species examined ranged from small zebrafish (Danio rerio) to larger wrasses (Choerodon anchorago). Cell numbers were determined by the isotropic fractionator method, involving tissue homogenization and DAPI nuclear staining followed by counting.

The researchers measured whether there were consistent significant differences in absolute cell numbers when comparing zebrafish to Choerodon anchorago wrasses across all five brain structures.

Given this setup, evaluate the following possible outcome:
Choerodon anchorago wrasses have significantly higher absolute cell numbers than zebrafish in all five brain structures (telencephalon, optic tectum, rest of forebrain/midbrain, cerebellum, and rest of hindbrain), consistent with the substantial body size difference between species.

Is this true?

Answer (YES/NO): YES